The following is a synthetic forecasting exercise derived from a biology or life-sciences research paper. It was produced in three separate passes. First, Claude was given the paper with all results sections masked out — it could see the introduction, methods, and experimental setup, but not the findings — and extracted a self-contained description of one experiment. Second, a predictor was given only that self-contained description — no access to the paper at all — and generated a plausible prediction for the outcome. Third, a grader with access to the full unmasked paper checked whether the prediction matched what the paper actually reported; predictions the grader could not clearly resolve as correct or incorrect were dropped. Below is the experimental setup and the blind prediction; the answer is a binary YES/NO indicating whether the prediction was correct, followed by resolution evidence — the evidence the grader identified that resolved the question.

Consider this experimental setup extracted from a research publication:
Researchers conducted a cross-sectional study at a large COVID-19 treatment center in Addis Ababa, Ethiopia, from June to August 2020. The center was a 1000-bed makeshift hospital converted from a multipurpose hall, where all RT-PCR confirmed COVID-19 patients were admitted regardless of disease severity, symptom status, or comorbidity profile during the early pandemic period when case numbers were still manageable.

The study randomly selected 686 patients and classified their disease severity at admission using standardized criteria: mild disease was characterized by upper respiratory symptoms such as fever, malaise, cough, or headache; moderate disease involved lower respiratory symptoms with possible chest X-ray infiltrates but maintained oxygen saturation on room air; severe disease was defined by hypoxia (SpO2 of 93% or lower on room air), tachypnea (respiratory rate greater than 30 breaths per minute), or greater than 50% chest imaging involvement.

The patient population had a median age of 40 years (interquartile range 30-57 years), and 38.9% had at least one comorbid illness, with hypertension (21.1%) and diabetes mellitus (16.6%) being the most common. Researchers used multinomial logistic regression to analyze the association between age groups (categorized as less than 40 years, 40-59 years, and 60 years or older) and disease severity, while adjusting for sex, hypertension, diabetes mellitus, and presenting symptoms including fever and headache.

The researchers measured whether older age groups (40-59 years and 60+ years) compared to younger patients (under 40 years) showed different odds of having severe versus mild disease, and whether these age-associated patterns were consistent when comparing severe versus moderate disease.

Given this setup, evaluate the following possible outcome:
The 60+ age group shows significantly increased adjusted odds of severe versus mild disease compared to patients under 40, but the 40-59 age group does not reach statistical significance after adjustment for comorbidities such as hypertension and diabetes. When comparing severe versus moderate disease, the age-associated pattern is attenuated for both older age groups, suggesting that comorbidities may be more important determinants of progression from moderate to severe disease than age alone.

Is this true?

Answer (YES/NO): NO